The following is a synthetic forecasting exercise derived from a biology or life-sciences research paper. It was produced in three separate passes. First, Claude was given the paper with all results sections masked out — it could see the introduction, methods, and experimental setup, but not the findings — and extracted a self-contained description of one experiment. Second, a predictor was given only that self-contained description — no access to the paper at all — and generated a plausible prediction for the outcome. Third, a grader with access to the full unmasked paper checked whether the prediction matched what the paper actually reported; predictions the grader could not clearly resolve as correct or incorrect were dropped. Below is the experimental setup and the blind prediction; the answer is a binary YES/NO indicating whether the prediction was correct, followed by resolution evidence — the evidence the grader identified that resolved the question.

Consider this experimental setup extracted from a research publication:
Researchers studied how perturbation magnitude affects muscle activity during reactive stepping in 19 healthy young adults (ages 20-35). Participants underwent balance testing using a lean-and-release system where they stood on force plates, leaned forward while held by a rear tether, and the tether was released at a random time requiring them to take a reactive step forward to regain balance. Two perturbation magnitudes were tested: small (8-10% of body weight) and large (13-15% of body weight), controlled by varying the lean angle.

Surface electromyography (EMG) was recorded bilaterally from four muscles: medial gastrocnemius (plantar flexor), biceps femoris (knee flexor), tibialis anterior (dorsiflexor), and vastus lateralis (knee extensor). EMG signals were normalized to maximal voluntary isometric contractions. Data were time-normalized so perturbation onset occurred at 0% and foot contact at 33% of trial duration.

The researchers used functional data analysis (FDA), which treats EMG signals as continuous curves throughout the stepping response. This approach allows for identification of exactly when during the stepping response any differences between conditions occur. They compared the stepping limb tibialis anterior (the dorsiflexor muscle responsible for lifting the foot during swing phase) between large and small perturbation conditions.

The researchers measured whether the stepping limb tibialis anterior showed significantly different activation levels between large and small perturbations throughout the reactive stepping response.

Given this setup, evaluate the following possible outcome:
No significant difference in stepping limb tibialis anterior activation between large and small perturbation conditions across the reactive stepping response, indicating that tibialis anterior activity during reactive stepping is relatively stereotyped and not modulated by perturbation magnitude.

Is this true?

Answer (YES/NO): NO